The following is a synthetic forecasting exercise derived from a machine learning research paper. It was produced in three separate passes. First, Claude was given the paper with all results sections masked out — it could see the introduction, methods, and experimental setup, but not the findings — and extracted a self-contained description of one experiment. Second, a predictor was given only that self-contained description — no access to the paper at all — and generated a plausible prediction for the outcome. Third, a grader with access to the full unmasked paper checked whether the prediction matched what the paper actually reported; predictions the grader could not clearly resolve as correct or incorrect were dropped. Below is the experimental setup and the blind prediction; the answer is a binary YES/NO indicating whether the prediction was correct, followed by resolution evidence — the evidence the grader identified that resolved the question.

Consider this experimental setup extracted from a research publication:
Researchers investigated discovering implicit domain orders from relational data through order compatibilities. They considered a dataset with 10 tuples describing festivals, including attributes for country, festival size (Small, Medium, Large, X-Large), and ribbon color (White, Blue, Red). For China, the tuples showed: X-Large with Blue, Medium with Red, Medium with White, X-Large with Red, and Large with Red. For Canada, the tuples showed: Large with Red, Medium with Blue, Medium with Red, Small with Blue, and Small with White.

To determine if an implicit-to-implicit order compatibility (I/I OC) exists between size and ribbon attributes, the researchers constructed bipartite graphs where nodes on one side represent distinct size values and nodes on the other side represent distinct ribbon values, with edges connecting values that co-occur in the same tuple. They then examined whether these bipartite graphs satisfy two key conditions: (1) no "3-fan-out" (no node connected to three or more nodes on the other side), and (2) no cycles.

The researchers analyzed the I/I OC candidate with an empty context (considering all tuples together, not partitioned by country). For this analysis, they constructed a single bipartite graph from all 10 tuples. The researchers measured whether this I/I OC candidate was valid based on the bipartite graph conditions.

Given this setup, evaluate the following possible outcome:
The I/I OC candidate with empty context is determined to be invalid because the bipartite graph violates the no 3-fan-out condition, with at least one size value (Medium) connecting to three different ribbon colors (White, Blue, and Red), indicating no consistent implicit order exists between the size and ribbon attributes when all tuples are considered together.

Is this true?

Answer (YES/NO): YES